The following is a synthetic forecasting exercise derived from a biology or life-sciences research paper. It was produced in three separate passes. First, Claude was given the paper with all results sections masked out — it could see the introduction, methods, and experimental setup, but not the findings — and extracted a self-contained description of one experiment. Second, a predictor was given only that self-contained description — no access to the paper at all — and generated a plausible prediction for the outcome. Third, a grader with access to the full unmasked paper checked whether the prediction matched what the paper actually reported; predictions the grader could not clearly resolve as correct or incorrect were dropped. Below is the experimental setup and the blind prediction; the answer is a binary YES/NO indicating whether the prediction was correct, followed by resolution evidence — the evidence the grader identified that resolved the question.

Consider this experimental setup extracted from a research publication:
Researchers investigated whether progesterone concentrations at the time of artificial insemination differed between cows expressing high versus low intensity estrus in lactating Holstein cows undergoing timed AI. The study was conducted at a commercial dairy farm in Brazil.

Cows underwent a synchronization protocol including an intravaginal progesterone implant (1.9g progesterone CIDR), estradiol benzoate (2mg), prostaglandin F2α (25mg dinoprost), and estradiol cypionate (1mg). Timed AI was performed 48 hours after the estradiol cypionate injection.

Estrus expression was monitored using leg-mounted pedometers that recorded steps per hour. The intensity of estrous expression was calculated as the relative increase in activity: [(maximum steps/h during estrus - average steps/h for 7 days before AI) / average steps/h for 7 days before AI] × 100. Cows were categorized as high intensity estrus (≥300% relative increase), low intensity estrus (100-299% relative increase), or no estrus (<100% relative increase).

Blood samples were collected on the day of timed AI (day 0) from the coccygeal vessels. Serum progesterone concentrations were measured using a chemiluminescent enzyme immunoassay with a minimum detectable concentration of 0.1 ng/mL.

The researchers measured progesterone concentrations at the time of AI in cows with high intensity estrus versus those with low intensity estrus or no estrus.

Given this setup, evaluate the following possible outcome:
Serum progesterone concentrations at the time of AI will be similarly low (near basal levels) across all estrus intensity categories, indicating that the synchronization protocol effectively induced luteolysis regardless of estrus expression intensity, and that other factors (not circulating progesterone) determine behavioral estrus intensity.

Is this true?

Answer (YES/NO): NO